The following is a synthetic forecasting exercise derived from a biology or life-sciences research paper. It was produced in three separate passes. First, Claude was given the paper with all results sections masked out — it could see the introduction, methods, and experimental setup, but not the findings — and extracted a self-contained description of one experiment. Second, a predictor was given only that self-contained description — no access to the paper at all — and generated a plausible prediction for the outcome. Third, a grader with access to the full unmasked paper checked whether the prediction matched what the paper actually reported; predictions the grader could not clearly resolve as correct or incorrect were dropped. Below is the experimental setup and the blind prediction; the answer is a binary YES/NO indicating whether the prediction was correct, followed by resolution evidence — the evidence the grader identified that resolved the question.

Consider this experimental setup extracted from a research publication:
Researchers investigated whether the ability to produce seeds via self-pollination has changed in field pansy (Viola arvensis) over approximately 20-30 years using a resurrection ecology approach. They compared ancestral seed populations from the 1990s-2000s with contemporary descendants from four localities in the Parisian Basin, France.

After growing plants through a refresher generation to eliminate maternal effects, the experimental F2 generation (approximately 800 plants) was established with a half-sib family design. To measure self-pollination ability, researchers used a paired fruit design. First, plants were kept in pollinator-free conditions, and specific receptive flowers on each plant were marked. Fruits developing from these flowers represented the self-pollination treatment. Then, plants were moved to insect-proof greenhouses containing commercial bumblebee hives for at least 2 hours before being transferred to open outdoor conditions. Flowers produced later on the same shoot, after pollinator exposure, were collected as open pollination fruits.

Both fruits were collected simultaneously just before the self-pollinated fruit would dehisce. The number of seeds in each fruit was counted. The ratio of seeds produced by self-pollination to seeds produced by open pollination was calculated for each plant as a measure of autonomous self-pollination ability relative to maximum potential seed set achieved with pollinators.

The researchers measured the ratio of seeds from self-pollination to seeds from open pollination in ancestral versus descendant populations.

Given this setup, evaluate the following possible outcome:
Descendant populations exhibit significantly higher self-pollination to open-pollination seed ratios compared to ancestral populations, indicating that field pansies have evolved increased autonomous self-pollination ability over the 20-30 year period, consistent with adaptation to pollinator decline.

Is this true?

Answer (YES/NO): NO